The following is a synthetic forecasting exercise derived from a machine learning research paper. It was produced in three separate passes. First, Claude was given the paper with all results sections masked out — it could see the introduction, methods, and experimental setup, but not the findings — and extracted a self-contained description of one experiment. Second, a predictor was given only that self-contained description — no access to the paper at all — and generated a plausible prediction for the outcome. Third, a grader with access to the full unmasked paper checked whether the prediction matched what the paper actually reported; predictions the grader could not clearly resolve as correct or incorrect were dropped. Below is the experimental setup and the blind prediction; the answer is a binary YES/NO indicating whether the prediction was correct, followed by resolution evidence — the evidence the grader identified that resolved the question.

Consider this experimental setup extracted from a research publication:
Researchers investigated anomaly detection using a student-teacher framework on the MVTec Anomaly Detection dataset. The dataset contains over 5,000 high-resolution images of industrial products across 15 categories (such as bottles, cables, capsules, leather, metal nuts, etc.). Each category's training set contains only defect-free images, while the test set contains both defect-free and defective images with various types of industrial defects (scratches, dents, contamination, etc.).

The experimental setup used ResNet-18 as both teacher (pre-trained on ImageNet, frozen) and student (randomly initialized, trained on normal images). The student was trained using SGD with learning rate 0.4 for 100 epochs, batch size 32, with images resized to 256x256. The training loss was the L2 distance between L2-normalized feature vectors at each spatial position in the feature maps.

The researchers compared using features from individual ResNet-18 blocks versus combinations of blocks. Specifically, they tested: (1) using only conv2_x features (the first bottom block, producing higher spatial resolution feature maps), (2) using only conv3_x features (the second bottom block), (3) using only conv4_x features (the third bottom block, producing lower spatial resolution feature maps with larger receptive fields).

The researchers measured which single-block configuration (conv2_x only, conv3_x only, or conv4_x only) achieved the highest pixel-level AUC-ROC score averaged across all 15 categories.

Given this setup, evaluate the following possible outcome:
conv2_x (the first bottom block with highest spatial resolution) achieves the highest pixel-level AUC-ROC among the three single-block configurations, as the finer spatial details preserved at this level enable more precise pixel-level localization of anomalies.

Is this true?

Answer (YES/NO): NO